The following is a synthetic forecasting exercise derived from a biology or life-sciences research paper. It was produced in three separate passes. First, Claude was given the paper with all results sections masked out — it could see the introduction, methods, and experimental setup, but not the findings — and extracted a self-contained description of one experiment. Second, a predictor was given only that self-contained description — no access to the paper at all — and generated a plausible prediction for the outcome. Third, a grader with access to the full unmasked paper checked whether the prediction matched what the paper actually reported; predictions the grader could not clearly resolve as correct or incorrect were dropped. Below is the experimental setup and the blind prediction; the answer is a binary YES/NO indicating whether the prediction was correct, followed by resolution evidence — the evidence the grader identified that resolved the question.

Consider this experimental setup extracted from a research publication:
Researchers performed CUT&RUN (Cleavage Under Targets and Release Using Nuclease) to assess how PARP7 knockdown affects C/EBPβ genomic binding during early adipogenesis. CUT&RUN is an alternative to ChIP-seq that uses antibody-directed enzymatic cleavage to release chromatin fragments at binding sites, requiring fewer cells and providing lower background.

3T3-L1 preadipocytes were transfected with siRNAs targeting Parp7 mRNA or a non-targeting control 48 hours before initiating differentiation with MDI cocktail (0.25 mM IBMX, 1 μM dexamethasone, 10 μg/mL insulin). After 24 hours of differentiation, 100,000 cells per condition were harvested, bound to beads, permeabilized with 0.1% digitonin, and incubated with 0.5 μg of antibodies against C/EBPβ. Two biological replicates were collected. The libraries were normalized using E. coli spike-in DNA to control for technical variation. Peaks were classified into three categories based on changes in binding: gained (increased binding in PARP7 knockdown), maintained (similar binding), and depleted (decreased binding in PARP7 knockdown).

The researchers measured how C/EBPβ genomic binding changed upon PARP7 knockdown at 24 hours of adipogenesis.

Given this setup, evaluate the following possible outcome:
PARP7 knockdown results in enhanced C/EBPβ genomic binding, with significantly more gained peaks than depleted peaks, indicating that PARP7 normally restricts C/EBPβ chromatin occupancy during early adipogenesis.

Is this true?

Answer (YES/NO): NO